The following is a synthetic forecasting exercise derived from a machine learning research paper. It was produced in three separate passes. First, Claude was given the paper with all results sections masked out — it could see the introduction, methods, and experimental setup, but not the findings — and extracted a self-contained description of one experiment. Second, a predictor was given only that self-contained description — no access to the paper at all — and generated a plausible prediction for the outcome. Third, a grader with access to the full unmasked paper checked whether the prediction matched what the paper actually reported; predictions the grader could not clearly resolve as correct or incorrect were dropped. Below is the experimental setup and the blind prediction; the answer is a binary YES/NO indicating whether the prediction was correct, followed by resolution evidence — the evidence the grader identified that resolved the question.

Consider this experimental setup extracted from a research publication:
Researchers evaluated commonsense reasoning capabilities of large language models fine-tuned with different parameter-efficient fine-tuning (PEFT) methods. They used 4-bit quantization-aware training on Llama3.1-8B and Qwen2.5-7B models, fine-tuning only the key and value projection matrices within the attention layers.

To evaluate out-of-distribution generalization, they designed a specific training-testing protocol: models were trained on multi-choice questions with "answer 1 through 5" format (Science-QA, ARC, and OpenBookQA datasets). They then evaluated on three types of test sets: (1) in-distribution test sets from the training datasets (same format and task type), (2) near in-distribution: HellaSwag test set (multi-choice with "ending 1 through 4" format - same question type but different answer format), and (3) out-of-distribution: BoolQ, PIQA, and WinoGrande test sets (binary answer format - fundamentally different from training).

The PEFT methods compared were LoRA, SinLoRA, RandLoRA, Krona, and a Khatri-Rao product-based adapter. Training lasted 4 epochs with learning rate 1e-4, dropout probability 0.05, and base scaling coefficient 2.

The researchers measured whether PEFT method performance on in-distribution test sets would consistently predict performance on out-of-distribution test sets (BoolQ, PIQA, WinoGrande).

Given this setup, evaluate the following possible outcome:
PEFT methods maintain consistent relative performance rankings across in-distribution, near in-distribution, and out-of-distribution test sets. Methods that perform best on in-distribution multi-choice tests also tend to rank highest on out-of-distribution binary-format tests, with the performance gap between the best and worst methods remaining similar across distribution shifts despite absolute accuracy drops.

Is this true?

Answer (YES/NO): NO